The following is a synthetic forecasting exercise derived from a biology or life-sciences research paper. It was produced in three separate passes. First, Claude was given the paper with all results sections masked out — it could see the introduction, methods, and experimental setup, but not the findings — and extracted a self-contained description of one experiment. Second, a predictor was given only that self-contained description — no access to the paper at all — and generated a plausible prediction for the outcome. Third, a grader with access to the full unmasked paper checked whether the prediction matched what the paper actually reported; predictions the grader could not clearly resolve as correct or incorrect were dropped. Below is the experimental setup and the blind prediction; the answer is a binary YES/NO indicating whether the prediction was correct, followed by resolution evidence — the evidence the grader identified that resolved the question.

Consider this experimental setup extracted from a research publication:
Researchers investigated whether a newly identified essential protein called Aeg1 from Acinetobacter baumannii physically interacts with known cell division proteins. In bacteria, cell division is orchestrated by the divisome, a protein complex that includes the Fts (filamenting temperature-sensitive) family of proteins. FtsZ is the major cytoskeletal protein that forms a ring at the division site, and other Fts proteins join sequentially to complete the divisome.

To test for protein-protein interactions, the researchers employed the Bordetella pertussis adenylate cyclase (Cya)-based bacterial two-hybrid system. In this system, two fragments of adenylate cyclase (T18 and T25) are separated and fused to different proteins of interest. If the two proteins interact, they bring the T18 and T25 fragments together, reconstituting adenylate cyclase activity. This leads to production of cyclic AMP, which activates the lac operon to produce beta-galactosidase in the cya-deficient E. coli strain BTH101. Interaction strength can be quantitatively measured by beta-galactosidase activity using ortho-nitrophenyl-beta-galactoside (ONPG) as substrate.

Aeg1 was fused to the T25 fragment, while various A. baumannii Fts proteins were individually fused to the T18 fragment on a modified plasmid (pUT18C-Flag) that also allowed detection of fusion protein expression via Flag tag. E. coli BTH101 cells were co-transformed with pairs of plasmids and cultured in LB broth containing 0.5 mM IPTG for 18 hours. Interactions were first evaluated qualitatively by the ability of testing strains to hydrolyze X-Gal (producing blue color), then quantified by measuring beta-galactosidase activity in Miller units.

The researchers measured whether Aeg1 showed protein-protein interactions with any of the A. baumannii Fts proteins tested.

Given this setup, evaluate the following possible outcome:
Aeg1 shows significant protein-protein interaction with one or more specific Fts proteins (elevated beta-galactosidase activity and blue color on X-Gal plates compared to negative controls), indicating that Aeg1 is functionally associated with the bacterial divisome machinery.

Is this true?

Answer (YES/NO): YES